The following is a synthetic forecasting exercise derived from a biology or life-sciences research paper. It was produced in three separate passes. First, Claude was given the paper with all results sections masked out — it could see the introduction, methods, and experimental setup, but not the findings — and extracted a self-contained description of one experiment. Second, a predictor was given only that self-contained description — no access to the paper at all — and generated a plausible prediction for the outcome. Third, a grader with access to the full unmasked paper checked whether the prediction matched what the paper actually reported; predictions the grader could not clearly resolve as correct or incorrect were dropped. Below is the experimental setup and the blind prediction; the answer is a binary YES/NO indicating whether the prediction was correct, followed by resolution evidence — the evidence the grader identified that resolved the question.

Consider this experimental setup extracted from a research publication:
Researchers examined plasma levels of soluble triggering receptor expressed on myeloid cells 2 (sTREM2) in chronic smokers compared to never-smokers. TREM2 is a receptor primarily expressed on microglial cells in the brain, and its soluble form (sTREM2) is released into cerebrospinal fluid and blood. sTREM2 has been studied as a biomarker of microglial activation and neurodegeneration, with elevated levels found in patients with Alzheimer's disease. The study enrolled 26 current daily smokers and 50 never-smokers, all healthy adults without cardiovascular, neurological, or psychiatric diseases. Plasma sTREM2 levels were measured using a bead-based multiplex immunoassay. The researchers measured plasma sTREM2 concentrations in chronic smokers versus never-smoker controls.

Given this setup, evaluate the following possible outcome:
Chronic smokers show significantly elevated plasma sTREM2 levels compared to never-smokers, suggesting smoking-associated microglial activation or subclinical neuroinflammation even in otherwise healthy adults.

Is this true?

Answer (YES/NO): NO